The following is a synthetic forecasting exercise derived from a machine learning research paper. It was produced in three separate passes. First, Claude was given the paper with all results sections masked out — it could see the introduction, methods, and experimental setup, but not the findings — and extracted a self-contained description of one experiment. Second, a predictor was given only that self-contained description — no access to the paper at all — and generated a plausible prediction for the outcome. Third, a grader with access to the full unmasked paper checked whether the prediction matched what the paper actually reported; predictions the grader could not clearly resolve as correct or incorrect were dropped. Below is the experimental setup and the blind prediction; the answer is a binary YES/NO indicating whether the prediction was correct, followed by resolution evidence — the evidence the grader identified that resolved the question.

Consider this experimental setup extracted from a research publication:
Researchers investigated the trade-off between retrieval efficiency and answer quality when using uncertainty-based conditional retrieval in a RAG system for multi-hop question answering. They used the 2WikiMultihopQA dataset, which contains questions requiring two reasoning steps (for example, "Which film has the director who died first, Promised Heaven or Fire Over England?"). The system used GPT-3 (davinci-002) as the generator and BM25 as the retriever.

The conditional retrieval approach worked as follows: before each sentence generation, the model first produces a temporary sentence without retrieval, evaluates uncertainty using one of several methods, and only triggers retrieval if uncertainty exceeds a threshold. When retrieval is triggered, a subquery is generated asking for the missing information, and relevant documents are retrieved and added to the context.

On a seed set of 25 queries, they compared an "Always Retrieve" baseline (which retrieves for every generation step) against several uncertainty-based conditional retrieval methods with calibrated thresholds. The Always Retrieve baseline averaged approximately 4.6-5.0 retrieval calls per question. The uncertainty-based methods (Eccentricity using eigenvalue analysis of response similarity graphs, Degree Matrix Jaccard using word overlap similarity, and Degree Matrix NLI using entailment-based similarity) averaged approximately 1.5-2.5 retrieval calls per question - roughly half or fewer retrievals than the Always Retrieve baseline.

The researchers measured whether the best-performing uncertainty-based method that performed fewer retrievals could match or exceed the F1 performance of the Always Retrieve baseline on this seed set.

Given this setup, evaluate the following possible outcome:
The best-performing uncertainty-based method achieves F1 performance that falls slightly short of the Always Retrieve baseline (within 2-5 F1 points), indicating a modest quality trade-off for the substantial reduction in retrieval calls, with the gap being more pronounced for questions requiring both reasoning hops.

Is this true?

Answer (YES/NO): NO